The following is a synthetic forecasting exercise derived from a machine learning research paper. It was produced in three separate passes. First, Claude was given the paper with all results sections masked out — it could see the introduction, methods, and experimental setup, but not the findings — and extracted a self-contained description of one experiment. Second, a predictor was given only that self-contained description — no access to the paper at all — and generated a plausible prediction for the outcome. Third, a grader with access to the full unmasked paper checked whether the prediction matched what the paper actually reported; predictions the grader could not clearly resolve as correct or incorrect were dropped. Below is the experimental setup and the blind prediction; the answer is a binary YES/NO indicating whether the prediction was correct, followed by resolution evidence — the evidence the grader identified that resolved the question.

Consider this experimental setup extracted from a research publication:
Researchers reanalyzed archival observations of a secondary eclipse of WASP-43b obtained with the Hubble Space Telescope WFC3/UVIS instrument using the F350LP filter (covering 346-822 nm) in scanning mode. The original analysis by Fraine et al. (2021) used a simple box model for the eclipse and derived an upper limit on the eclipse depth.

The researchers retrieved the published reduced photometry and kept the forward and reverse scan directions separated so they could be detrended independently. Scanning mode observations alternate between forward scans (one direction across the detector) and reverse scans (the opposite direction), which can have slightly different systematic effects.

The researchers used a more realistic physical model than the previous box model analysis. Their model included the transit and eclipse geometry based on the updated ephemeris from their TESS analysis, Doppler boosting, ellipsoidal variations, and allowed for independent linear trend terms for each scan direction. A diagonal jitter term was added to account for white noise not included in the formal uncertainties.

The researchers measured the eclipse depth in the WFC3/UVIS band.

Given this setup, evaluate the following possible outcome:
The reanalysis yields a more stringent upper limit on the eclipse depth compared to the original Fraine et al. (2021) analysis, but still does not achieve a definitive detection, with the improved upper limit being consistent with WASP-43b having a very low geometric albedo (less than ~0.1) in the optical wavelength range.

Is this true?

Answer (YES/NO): NO